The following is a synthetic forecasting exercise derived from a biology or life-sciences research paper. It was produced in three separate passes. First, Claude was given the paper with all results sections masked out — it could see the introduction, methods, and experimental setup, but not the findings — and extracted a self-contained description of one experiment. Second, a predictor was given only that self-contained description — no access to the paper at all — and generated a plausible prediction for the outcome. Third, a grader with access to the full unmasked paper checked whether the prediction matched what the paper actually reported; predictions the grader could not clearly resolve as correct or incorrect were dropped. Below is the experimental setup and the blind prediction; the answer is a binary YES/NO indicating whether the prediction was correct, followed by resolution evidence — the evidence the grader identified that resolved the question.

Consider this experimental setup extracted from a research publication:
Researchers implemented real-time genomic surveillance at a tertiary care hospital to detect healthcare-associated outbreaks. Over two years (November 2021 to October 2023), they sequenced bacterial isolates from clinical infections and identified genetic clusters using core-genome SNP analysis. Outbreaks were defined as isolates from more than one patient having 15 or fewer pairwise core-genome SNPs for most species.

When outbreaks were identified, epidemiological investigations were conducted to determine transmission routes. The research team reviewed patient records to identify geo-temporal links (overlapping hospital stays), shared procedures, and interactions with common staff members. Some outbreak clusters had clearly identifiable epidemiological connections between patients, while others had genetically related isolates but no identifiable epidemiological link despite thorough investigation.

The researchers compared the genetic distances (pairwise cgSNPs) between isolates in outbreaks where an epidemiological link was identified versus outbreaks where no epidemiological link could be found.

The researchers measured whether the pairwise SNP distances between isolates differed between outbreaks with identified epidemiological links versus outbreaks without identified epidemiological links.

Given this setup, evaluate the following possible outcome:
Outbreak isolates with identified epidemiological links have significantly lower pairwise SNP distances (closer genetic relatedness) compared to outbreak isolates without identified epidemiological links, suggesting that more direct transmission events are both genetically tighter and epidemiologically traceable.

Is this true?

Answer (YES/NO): YES